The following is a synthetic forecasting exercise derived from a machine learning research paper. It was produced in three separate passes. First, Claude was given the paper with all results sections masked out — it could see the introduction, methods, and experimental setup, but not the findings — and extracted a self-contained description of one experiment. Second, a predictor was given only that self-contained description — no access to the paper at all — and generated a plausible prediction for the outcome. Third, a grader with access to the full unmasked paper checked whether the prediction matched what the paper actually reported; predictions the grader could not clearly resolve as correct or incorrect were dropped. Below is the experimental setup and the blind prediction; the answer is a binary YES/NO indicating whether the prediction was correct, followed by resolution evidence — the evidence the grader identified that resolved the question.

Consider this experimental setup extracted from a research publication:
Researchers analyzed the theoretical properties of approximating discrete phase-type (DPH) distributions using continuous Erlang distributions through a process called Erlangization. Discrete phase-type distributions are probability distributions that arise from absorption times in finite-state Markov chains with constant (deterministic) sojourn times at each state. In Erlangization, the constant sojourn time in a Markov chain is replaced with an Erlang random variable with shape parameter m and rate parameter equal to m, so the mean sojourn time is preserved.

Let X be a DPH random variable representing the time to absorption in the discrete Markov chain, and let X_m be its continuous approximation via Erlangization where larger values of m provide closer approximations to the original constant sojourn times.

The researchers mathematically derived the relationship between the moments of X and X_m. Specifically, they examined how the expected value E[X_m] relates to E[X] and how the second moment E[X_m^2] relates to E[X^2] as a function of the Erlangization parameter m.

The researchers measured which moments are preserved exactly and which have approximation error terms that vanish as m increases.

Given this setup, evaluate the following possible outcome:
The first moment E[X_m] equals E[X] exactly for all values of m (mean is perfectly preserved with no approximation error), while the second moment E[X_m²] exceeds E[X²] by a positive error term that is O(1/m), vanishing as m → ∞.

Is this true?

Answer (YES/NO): YES